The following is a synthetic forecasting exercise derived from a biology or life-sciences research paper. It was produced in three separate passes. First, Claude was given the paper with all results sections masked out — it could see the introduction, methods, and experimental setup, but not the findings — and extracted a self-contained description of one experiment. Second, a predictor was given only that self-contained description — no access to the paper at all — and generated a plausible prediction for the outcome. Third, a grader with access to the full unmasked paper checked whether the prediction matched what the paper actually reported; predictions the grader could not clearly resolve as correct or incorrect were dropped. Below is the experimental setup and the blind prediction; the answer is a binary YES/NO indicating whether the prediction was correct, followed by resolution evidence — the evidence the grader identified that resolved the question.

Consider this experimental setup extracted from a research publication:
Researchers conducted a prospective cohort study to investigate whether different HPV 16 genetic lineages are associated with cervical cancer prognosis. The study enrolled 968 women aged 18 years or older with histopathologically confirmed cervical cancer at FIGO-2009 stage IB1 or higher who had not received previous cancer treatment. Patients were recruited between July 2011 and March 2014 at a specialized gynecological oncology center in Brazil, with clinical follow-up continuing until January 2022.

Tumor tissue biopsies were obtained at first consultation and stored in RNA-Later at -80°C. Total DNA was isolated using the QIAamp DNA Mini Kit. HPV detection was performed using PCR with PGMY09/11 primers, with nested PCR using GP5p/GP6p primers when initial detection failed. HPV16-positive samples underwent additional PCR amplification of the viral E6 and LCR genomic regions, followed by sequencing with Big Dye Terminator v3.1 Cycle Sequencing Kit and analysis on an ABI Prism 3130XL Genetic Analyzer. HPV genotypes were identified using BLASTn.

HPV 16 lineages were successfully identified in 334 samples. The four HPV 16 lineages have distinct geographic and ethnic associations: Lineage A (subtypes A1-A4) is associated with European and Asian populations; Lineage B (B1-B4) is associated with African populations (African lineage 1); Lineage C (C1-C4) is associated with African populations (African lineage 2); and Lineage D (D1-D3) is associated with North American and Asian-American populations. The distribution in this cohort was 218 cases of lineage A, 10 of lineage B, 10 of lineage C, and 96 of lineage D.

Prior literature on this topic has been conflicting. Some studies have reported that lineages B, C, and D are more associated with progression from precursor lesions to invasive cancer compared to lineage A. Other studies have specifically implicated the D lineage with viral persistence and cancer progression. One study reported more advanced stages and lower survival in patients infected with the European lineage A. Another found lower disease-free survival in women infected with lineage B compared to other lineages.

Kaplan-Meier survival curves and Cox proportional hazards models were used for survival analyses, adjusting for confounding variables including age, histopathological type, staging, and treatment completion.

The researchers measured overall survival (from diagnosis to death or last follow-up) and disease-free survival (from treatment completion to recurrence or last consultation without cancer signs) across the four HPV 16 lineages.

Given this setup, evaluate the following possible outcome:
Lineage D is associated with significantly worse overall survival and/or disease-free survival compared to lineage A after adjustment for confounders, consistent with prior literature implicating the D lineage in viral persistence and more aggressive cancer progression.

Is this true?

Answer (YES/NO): NO